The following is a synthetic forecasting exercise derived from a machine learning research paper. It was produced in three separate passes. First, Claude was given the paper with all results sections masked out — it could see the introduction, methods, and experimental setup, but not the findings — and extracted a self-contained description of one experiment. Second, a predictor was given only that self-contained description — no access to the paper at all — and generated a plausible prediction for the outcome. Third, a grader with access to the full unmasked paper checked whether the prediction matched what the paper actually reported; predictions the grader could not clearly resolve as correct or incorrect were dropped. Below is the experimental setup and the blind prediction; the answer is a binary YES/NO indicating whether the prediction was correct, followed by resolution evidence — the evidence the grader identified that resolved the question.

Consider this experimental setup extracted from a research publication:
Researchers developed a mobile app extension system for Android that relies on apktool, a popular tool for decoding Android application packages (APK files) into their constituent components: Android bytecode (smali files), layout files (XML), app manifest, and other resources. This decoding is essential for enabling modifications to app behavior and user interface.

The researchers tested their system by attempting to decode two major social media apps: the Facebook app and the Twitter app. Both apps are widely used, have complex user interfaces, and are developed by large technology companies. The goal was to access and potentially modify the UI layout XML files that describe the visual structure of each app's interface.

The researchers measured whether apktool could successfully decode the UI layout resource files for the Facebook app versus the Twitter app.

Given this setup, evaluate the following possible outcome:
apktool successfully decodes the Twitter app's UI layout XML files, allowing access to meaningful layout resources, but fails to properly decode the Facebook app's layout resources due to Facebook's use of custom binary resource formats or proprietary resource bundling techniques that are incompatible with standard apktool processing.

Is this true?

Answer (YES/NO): NO